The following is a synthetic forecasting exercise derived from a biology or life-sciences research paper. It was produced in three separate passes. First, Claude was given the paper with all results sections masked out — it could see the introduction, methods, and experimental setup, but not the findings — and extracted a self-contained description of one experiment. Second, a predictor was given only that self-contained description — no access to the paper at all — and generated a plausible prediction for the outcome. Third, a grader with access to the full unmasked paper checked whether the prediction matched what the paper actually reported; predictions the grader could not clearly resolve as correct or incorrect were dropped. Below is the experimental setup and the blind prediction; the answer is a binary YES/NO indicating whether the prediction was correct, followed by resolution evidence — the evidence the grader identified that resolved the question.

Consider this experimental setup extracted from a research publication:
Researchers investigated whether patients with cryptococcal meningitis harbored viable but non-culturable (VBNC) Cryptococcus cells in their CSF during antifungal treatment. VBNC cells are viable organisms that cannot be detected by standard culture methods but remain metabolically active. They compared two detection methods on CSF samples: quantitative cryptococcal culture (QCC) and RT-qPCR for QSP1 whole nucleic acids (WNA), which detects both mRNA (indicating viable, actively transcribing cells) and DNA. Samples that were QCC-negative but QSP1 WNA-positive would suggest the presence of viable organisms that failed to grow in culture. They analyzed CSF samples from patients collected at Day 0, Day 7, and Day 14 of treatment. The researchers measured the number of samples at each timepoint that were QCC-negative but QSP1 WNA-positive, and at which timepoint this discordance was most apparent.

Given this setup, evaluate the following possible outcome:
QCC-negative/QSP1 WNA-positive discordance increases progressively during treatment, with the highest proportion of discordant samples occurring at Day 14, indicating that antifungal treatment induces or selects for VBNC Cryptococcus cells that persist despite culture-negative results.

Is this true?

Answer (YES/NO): YES